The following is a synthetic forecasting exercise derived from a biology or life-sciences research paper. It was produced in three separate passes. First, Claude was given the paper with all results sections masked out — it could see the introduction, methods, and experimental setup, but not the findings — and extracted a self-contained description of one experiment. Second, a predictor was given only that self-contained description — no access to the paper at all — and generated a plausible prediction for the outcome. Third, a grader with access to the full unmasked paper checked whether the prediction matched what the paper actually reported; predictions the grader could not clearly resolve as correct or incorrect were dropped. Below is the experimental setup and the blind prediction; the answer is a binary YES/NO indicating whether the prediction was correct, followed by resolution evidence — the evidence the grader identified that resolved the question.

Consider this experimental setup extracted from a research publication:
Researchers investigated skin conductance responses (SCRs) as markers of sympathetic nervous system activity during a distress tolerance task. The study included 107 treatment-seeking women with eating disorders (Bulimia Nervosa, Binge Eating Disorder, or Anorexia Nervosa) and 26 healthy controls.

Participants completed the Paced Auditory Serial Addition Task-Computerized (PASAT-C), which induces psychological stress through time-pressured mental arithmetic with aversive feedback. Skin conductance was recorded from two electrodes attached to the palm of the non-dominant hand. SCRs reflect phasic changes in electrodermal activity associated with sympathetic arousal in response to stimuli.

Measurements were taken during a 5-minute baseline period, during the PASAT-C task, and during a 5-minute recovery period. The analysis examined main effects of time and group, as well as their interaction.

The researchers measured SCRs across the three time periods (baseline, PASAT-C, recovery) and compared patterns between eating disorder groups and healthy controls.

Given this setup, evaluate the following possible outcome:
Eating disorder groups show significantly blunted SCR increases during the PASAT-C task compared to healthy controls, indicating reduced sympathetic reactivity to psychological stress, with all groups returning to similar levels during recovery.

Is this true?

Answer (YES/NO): NO